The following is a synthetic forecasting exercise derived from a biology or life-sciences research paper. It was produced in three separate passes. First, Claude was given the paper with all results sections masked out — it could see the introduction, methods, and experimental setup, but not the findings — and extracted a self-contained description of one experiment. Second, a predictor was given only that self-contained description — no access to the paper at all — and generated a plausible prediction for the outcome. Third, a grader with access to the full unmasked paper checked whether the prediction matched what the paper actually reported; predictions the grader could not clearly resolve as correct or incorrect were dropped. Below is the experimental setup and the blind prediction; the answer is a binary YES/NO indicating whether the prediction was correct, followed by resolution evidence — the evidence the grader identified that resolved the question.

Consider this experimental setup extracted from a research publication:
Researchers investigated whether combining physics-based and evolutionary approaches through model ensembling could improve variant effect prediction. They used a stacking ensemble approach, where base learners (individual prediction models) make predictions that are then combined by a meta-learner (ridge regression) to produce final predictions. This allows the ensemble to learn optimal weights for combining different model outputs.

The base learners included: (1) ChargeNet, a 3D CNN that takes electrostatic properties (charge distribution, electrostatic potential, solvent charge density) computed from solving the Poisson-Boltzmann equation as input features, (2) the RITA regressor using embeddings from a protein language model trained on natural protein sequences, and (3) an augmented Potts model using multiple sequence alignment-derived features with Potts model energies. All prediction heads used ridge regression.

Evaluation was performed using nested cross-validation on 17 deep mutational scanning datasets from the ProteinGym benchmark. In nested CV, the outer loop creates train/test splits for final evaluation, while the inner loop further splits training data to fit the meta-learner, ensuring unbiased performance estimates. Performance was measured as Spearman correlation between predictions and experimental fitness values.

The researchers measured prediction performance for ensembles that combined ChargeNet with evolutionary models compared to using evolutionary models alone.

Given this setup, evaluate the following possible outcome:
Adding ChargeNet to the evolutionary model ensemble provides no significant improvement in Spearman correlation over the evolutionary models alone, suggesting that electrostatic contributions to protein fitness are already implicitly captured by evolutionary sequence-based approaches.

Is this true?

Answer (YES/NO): YES